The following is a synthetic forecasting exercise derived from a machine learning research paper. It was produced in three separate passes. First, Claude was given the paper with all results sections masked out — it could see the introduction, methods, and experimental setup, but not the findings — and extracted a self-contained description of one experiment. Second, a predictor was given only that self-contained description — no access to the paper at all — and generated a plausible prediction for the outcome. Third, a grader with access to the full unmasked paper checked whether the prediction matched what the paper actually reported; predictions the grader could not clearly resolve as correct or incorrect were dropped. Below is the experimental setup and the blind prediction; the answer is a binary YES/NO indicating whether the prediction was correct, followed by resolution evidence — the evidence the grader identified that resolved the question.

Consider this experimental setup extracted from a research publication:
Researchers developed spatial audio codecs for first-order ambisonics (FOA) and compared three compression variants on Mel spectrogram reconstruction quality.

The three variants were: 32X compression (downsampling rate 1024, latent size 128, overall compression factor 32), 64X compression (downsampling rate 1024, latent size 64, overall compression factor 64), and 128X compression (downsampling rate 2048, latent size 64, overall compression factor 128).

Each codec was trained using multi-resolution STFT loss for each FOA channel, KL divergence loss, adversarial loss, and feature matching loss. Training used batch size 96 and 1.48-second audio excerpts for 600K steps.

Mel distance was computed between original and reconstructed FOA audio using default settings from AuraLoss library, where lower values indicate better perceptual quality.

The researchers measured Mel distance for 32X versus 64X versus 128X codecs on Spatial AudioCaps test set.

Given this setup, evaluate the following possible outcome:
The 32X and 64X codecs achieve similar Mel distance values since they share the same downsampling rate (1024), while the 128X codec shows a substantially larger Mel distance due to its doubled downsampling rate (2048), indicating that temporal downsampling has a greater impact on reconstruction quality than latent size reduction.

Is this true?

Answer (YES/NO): NO